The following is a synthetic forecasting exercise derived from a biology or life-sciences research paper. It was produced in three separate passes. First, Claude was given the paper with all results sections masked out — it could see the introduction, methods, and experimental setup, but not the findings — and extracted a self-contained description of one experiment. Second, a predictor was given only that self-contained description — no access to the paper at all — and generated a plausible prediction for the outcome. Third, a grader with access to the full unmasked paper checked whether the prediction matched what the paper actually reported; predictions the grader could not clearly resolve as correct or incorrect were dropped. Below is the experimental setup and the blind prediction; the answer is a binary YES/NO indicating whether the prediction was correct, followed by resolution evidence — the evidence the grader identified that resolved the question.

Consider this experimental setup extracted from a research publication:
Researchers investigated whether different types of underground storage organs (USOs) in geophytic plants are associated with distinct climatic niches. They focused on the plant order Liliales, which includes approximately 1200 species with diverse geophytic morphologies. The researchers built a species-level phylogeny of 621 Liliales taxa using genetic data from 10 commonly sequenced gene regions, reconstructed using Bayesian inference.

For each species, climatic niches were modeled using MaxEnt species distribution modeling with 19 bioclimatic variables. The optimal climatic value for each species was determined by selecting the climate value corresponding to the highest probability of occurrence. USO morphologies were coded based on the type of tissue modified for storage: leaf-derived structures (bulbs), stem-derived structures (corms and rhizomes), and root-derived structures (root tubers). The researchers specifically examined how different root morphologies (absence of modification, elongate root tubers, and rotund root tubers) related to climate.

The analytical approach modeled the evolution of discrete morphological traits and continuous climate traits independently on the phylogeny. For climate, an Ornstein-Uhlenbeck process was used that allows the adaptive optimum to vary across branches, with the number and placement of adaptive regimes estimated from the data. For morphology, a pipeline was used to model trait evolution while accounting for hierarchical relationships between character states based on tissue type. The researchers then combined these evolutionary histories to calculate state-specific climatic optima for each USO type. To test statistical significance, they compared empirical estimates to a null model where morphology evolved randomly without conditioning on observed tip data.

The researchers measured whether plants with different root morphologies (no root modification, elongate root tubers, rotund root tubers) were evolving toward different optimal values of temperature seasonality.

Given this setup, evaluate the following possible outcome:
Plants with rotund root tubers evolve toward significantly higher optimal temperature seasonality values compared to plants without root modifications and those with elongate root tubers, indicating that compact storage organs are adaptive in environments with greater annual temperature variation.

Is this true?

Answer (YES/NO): NO